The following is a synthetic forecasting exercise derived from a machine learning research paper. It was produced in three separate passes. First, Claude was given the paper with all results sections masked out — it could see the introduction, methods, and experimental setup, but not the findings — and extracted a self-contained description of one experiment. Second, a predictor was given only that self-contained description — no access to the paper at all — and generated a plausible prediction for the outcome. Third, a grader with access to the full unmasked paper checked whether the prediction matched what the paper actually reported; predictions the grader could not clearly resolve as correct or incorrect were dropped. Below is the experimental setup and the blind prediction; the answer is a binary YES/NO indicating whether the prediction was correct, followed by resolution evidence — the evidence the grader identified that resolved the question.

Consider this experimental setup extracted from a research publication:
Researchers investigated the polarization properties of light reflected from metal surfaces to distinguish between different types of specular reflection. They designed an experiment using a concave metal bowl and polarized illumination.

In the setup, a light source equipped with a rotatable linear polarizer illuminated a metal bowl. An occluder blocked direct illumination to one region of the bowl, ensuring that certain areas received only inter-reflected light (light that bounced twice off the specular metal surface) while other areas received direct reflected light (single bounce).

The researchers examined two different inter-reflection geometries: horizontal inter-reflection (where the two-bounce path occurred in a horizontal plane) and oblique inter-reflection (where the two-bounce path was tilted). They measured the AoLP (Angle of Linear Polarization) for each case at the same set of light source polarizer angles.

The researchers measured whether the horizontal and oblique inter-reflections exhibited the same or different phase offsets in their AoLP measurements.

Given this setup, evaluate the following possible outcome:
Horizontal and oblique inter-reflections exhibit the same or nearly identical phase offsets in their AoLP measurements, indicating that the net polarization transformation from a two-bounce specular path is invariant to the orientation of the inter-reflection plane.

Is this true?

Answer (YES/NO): NO